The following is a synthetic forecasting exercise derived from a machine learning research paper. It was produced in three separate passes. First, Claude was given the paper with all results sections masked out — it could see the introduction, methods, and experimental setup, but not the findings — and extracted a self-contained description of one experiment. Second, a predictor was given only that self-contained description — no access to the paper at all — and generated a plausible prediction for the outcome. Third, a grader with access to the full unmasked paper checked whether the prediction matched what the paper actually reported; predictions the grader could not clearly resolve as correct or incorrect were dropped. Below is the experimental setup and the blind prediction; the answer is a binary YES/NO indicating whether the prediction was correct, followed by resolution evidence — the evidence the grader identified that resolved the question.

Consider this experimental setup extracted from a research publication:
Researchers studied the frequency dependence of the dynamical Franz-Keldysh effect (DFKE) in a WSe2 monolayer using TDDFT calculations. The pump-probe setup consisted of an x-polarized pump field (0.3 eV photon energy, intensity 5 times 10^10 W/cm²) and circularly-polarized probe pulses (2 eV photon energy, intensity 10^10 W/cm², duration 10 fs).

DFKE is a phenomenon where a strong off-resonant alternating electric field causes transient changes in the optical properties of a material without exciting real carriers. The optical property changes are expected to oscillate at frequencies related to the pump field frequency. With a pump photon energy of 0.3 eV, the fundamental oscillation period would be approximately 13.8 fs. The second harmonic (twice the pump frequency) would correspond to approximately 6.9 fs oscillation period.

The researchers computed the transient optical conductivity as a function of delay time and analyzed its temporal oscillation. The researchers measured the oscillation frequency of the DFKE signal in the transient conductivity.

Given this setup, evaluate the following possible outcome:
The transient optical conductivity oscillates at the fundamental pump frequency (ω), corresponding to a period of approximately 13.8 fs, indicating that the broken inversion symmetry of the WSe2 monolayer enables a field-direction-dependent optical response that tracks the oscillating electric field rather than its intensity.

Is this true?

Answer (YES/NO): YES